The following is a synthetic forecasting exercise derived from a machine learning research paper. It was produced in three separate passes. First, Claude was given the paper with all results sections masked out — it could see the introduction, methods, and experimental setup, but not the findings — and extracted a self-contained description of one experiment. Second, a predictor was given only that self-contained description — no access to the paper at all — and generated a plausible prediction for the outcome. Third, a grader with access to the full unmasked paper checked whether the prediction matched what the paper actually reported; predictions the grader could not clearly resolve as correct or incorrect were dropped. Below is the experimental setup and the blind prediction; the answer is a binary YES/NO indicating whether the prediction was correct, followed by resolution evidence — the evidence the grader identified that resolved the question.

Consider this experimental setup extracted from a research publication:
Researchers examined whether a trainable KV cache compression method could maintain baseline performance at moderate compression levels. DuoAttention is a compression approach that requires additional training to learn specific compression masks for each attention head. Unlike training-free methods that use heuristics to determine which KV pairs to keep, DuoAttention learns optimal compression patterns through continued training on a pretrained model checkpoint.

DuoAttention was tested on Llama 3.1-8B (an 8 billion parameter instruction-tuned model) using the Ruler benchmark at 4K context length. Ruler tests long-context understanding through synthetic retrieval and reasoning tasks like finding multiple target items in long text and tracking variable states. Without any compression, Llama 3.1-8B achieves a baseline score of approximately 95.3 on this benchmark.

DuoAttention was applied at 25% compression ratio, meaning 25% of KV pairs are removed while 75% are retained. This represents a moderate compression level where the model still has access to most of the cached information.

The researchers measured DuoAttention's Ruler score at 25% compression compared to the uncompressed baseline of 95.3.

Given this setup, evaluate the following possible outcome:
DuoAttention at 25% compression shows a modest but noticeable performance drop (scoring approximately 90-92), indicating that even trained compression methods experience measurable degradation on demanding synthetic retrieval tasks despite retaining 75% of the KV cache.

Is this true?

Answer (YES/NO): NO